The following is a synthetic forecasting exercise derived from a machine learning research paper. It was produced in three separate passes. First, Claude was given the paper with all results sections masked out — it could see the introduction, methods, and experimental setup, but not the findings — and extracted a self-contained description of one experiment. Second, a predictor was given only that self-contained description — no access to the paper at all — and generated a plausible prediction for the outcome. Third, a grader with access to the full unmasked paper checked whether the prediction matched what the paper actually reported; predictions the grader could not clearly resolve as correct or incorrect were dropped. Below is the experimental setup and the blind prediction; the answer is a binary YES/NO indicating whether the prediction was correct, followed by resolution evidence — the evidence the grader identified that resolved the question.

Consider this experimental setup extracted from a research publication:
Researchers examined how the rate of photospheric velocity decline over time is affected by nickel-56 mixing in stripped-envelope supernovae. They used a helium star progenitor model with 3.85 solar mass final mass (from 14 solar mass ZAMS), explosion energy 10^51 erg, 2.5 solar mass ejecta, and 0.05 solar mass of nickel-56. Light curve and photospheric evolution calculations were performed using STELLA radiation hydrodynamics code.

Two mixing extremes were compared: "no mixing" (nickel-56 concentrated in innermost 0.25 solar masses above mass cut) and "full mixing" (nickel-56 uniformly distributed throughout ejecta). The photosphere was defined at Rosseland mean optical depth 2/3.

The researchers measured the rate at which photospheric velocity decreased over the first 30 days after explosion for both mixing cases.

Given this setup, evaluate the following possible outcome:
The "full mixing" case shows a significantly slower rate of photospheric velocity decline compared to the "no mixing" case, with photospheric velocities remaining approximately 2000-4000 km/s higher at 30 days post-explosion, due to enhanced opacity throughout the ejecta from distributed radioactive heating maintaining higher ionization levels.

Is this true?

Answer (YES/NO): NO